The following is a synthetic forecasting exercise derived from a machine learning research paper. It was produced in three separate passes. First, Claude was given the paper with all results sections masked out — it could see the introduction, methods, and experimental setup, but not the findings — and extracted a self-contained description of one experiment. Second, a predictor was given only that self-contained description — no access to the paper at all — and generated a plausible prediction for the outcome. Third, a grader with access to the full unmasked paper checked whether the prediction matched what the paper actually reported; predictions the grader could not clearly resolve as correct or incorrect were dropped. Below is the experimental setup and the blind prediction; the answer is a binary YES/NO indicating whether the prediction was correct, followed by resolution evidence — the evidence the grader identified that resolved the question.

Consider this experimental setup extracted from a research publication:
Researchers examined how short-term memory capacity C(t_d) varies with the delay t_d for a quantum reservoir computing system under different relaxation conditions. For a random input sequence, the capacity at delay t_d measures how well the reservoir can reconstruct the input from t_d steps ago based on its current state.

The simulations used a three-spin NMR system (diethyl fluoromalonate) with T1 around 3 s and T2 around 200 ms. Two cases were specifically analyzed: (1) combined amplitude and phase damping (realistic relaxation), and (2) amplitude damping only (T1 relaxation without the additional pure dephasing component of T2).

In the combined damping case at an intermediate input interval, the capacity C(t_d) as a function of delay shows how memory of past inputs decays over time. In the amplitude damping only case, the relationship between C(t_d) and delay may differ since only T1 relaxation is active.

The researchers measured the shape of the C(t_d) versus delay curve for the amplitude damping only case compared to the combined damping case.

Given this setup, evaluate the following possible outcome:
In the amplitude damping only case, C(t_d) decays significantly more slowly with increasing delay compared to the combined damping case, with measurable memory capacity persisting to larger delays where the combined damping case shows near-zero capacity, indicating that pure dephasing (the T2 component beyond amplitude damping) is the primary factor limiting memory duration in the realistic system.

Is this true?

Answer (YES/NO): NO